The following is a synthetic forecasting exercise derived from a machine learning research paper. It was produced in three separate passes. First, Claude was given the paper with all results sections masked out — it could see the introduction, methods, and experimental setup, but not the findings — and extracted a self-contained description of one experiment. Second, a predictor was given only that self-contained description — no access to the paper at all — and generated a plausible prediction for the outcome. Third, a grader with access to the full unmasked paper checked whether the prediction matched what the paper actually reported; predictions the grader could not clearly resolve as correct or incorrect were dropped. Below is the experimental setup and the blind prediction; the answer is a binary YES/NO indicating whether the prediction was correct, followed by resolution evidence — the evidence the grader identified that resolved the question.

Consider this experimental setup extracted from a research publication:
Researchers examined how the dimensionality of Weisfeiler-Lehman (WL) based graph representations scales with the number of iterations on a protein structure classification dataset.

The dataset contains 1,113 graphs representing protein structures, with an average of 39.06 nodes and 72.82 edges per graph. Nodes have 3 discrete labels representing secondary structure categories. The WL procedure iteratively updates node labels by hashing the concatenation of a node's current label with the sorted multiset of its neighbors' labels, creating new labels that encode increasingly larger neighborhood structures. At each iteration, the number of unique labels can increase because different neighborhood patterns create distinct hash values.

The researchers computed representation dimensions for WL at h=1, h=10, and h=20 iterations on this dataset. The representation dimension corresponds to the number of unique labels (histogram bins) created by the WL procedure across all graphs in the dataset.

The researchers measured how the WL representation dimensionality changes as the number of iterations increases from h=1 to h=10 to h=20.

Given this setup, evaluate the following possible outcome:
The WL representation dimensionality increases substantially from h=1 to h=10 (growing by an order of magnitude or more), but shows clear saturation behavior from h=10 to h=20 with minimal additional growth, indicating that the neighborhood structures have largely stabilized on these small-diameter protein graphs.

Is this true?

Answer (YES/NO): NO